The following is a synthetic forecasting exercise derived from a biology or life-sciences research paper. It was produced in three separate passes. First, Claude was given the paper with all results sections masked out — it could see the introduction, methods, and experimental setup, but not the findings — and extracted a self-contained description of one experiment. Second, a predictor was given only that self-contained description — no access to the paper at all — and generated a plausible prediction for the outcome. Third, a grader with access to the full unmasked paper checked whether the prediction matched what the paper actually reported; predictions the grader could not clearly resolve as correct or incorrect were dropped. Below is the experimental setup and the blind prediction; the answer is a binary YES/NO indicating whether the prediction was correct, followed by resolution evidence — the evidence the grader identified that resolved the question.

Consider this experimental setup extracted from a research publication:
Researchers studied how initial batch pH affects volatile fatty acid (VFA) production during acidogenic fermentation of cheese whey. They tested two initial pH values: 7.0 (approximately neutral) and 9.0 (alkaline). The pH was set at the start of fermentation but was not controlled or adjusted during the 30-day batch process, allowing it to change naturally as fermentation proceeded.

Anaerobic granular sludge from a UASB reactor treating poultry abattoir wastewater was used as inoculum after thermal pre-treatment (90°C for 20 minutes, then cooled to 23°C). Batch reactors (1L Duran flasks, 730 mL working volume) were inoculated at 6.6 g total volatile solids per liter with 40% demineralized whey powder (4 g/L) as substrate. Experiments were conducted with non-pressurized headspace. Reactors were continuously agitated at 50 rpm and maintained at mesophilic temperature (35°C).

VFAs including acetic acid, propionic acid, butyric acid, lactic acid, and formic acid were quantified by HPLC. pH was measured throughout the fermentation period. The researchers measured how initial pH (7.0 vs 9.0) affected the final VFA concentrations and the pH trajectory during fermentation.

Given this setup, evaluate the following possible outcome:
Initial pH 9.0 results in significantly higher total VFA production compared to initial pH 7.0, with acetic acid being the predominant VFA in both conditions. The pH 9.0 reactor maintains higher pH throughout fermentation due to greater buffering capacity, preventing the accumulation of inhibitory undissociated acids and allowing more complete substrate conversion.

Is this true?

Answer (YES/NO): NO